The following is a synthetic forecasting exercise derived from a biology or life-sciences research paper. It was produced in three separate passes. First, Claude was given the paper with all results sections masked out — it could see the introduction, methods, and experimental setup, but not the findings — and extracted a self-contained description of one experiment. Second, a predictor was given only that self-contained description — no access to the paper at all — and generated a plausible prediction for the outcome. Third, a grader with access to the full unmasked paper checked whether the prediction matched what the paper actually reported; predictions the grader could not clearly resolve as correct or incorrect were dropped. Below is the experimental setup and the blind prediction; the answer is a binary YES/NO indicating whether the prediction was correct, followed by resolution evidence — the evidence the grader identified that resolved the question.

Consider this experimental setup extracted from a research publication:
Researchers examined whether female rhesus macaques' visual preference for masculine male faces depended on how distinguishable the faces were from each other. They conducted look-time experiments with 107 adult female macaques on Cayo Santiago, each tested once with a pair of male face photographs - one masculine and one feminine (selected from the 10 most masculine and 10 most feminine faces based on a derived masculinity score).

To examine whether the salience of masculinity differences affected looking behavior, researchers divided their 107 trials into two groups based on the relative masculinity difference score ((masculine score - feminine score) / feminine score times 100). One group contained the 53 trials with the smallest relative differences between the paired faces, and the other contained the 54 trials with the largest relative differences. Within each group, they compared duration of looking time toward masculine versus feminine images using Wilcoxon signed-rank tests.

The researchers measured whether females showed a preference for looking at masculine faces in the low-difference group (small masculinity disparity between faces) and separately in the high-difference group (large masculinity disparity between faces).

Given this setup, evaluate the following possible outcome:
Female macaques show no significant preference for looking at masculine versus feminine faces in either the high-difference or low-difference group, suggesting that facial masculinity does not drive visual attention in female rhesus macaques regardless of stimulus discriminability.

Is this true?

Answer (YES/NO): NO